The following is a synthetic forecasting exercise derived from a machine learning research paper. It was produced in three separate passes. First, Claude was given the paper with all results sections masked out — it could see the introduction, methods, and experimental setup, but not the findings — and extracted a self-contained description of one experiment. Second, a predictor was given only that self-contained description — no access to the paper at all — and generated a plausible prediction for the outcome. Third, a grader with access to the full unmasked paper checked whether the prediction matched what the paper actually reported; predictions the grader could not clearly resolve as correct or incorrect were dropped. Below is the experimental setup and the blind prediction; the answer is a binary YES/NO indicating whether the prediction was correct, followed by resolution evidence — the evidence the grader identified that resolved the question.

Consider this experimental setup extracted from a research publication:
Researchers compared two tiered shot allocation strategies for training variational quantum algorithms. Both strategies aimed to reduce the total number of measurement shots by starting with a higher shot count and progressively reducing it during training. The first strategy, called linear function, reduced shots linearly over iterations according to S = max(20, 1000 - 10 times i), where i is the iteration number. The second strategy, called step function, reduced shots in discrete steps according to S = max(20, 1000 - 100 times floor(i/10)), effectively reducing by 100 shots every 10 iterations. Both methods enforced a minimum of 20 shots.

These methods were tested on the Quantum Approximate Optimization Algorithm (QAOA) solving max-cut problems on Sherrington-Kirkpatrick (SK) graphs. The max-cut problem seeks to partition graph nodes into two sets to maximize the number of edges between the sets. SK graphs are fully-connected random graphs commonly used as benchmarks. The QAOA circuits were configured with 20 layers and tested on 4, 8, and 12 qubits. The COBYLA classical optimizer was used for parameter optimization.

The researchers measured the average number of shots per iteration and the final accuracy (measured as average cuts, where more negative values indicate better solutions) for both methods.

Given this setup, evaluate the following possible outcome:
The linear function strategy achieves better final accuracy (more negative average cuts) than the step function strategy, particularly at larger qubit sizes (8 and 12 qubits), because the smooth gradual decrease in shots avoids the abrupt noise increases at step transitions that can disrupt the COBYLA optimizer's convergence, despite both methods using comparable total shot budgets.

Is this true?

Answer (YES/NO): NO